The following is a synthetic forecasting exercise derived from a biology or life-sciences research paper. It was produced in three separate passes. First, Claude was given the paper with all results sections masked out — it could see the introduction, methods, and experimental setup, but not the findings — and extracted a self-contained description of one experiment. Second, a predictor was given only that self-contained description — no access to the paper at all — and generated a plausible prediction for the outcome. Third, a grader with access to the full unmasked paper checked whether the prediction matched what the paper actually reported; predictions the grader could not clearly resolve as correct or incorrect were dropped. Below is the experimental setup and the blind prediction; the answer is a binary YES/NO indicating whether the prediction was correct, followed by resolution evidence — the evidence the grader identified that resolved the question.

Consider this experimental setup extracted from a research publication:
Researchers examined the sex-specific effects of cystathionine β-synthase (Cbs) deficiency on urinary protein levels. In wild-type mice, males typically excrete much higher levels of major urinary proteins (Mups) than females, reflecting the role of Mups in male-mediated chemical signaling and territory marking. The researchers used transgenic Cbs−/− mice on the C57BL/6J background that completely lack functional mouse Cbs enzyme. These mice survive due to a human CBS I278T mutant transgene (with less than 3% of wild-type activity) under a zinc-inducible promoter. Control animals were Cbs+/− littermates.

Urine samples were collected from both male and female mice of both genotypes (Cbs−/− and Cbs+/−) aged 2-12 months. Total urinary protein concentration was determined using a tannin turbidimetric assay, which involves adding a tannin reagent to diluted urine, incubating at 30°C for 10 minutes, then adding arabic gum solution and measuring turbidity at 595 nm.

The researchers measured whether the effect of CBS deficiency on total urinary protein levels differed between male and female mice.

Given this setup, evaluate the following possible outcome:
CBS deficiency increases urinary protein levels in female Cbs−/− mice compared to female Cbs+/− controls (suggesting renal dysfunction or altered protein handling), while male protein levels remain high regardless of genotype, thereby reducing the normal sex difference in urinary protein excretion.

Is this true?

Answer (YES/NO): NO